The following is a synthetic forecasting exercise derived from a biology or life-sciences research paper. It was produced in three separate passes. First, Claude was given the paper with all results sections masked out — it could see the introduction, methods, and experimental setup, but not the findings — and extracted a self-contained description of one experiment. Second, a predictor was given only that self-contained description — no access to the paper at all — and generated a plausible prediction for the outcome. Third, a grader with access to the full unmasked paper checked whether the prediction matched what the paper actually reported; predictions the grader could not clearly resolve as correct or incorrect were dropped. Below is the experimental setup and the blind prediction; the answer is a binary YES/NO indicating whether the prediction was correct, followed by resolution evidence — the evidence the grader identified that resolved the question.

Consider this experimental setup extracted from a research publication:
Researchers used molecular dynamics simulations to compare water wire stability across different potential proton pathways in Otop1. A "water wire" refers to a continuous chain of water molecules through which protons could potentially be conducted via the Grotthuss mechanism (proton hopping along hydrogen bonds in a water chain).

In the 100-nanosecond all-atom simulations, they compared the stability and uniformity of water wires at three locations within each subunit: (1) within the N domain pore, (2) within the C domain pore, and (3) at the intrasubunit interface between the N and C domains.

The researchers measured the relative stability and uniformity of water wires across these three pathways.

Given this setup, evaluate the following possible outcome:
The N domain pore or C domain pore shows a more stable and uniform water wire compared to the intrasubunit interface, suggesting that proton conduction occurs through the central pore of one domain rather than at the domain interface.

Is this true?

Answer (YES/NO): NO